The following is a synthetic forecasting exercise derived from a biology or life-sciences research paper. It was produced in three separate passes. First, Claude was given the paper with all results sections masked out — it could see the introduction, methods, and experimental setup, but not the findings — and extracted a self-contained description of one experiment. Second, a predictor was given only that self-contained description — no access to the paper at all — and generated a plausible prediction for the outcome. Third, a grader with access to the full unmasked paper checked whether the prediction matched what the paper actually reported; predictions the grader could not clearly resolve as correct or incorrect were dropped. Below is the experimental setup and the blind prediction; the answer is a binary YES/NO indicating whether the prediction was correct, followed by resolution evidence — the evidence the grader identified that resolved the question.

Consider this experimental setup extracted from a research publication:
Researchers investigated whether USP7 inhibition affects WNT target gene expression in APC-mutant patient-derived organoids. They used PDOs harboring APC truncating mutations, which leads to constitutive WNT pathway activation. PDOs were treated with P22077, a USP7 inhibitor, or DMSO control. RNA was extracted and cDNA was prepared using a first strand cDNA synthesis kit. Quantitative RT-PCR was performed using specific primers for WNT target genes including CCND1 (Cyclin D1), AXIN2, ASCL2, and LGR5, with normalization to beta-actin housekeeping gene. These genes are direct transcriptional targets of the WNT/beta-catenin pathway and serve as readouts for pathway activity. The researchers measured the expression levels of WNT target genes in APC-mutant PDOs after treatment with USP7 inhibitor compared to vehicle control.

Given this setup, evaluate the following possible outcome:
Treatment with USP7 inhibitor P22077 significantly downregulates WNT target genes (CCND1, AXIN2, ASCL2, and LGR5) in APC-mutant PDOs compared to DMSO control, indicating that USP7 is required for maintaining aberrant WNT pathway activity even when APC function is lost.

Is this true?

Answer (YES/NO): YES